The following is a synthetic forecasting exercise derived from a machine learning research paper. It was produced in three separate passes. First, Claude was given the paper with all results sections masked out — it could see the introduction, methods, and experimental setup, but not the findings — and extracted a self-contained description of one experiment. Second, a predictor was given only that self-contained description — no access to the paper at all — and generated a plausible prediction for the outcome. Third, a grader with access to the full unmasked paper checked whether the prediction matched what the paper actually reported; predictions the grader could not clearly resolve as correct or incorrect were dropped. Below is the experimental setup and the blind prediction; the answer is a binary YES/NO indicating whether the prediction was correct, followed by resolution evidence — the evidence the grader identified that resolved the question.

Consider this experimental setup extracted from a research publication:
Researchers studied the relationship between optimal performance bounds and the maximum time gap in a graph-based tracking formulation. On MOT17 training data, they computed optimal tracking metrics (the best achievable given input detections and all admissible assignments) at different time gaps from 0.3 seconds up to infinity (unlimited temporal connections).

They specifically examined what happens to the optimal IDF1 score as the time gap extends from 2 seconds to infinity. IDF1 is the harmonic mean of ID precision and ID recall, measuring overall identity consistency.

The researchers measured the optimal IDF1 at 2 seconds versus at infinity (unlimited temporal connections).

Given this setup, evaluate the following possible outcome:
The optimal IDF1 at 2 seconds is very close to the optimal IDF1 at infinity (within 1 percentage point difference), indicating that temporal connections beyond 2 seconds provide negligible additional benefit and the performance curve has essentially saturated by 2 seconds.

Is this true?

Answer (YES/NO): NO